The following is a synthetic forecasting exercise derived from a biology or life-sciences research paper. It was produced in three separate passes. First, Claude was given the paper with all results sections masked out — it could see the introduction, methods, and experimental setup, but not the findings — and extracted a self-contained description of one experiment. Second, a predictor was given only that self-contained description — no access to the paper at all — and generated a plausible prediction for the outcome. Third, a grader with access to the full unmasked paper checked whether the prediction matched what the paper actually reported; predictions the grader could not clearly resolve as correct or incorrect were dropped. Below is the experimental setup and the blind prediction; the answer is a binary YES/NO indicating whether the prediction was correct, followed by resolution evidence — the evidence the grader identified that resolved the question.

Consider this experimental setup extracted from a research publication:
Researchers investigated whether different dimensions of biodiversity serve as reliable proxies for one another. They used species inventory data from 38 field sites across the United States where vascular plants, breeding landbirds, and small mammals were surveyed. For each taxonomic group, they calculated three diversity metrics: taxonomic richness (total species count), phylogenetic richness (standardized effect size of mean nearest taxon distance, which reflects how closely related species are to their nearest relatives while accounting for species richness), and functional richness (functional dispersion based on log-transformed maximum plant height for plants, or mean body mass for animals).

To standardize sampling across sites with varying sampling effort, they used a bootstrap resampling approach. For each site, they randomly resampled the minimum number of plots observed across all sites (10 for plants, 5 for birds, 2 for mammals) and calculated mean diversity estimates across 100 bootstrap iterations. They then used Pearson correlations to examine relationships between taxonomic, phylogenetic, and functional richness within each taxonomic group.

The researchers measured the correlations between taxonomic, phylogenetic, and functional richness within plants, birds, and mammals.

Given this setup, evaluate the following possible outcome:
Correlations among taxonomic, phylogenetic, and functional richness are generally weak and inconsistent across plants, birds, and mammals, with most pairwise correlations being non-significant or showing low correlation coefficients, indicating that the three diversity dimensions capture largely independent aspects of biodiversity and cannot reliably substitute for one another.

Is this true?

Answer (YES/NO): NO